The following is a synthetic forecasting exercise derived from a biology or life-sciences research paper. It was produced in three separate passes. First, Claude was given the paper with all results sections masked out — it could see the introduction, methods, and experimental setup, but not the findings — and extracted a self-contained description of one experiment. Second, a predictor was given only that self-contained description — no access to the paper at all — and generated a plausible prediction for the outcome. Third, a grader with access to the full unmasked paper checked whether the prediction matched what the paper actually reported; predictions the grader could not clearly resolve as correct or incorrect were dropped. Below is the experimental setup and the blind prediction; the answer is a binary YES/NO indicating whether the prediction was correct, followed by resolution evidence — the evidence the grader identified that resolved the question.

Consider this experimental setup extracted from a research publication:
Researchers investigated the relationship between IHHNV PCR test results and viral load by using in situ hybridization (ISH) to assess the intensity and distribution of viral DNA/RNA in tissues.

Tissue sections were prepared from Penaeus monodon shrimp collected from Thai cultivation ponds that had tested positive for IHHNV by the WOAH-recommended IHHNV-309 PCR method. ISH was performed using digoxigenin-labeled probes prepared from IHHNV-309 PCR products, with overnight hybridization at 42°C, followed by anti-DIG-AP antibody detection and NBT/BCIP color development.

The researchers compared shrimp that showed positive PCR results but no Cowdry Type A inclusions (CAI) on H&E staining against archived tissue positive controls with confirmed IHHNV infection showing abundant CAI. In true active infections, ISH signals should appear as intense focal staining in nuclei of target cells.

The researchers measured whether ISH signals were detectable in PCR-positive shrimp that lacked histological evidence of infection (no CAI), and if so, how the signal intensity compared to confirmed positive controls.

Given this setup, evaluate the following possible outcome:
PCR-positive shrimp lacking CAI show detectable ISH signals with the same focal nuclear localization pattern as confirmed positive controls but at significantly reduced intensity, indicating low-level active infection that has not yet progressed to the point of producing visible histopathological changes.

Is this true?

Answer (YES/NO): NO